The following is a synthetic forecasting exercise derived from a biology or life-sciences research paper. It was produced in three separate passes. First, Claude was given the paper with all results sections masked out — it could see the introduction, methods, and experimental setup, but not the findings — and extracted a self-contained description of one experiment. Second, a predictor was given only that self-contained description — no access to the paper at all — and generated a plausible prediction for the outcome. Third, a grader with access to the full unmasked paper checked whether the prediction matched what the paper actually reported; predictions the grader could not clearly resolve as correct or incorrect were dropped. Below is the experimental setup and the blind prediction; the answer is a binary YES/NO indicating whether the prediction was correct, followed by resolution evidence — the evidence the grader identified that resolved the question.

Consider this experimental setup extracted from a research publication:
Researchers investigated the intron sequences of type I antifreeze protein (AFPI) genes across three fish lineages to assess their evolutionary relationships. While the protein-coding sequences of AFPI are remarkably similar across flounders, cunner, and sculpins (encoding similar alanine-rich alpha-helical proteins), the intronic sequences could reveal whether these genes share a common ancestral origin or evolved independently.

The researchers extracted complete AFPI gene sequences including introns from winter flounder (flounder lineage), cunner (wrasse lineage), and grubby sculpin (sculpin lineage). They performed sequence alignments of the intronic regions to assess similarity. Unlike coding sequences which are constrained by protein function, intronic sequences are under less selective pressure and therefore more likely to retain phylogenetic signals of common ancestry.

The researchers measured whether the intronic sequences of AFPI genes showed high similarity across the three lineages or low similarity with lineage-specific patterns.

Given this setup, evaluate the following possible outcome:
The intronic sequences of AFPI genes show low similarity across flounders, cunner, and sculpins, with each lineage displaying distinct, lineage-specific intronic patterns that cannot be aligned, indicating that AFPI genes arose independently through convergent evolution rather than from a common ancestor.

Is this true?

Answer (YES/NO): YES